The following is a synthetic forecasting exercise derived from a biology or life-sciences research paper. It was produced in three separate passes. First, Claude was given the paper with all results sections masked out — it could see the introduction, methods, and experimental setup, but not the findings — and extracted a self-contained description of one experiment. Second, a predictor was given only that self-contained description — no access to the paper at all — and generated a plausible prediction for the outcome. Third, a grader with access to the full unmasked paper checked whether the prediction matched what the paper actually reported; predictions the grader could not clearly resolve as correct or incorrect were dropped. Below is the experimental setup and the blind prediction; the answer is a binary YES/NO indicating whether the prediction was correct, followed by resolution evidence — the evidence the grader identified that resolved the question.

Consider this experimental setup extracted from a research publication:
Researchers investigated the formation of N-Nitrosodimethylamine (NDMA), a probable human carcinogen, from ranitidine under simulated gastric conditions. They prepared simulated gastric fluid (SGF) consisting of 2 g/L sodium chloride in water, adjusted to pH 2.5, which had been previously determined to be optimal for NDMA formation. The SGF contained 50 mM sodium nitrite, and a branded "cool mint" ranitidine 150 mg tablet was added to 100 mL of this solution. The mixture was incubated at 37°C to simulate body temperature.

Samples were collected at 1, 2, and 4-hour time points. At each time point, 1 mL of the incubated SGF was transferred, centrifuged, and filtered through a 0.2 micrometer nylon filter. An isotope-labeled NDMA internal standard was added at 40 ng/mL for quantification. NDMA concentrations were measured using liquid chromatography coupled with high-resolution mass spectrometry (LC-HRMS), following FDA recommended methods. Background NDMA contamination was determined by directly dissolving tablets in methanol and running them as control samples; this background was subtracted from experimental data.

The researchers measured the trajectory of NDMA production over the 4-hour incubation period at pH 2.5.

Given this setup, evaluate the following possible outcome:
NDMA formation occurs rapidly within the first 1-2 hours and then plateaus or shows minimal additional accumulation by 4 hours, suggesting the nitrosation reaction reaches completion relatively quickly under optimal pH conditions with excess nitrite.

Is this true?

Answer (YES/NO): NO